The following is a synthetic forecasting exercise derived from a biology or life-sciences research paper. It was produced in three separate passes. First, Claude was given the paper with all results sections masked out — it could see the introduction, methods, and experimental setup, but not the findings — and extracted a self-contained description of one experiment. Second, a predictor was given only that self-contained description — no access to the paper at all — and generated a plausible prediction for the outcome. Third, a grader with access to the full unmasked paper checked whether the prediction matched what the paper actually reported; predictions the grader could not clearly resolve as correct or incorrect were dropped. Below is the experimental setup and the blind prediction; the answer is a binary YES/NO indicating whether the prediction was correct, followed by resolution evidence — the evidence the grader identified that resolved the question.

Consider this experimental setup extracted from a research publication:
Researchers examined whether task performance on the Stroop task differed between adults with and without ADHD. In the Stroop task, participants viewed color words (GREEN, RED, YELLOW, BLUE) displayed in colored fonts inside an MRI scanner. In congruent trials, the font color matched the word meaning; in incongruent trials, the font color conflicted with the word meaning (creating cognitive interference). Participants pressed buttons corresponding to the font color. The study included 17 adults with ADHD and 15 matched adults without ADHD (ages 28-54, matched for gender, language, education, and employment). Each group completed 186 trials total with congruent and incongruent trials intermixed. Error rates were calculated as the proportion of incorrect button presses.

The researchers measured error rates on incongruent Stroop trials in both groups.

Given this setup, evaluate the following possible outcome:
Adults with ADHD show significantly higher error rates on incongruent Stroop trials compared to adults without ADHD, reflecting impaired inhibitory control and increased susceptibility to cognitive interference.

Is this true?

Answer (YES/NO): NO